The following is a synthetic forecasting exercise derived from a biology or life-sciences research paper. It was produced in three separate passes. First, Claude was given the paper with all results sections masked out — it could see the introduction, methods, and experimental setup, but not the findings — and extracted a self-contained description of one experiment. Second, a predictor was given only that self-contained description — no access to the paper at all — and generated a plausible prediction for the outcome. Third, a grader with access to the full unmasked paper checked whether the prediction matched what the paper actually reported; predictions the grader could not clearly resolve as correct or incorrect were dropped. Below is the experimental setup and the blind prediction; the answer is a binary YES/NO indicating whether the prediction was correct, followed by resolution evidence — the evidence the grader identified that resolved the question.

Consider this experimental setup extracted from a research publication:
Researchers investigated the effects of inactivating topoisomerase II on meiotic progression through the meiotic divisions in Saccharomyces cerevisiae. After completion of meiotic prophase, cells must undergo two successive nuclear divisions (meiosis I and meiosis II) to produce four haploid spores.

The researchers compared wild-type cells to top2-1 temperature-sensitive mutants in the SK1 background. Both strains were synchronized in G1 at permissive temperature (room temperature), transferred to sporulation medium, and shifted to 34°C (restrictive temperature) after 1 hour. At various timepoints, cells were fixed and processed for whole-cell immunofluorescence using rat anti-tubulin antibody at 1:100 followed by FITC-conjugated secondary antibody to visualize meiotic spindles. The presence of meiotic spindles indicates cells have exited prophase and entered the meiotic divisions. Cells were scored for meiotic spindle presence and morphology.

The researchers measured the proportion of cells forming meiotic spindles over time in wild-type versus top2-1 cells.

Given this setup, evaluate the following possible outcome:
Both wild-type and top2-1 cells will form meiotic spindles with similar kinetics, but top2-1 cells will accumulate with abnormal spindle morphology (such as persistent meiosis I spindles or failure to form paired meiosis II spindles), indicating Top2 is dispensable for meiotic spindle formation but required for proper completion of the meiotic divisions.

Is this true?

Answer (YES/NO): NO